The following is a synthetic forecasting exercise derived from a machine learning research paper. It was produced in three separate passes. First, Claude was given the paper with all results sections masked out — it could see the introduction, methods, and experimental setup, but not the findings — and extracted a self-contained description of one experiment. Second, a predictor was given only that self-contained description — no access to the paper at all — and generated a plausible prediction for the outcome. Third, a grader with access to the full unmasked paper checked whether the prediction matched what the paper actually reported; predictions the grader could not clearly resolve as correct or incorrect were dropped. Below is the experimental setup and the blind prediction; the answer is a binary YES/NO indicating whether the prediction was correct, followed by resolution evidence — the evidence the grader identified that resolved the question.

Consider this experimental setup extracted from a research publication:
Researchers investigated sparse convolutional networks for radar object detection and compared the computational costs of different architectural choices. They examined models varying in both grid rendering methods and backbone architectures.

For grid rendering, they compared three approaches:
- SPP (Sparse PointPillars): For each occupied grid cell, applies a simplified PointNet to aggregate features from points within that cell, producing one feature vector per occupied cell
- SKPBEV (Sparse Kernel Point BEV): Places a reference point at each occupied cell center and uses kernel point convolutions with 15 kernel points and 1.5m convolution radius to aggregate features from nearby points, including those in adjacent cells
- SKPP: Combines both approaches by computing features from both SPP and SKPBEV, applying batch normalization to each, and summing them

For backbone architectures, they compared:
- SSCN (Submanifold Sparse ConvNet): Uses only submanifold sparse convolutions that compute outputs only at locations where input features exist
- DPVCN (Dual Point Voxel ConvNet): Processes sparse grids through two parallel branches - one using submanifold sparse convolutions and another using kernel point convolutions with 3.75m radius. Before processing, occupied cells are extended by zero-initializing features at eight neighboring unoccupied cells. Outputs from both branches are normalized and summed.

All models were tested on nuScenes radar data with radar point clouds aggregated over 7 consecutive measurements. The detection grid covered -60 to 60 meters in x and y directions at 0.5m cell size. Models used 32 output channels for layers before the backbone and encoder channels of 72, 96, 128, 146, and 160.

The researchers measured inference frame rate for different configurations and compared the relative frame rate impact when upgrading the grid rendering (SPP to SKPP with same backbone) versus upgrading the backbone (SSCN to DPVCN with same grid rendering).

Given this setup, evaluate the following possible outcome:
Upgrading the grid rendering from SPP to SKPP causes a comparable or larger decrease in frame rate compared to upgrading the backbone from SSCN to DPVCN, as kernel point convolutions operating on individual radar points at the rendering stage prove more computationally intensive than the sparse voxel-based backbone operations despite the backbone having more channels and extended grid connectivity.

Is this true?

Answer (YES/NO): NO